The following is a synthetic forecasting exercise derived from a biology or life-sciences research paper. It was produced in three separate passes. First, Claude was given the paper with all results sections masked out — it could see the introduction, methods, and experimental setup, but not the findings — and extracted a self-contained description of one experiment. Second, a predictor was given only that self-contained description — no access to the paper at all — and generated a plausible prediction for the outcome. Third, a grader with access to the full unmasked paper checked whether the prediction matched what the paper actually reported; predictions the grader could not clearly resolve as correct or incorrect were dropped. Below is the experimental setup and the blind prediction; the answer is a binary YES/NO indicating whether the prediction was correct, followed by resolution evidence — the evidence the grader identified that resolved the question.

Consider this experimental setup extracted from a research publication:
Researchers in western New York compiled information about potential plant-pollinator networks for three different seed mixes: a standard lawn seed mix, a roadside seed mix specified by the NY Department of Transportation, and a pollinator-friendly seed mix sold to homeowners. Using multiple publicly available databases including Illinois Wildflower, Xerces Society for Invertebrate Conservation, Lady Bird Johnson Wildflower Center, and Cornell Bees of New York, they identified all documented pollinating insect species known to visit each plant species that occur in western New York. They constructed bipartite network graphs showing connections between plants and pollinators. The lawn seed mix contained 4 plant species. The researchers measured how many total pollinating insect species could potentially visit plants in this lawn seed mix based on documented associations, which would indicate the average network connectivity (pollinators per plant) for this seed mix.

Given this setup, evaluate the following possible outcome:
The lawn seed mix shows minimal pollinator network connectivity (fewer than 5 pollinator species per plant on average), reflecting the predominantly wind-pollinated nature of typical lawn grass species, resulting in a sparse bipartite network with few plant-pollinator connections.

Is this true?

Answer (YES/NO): YES